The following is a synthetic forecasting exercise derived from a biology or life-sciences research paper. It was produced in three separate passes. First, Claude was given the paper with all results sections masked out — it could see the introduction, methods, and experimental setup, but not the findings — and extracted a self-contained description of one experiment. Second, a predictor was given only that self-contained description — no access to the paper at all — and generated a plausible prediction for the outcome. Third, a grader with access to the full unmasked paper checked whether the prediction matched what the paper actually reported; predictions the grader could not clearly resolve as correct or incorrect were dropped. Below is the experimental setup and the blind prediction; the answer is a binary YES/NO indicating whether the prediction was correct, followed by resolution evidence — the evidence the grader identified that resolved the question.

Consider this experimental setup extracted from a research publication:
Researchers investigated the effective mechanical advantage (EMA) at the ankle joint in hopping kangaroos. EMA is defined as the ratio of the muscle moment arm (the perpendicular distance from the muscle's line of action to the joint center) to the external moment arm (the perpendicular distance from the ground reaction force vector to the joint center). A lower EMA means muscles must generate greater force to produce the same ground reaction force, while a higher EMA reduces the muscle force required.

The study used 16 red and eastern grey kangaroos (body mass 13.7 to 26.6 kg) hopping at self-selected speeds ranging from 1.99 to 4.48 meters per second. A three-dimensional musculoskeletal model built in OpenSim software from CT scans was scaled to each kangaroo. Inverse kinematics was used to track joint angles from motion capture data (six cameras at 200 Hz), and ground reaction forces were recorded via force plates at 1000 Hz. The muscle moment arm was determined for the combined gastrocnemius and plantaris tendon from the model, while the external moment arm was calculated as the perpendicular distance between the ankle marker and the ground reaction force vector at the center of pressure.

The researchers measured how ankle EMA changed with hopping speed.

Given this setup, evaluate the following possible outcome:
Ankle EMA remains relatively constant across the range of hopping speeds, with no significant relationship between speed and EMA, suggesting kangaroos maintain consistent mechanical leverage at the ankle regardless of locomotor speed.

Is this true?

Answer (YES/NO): NO